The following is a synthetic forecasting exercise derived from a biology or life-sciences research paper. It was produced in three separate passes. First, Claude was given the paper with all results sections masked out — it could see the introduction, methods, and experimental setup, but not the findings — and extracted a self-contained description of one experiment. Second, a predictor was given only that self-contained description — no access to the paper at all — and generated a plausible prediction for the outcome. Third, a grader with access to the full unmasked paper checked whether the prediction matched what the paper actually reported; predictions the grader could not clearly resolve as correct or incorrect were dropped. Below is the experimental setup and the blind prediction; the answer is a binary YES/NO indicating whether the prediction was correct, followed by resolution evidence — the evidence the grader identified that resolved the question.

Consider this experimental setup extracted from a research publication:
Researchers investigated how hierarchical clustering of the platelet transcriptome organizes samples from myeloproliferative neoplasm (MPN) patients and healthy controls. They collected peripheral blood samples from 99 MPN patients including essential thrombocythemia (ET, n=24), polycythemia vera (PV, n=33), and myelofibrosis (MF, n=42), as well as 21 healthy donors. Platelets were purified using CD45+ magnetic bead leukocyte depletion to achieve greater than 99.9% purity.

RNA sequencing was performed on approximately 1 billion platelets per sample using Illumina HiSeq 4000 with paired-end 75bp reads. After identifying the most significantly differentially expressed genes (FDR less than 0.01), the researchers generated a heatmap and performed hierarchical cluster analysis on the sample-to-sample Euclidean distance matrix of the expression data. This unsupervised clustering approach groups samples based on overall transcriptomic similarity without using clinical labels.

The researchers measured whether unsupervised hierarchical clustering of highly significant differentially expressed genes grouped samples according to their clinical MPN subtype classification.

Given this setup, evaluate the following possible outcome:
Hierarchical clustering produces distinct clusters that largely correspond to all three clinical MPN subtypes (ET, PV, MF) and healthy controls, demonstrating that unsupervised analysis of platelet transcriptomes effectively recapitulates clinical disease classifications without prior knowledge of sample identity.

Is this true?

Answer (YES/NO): NO